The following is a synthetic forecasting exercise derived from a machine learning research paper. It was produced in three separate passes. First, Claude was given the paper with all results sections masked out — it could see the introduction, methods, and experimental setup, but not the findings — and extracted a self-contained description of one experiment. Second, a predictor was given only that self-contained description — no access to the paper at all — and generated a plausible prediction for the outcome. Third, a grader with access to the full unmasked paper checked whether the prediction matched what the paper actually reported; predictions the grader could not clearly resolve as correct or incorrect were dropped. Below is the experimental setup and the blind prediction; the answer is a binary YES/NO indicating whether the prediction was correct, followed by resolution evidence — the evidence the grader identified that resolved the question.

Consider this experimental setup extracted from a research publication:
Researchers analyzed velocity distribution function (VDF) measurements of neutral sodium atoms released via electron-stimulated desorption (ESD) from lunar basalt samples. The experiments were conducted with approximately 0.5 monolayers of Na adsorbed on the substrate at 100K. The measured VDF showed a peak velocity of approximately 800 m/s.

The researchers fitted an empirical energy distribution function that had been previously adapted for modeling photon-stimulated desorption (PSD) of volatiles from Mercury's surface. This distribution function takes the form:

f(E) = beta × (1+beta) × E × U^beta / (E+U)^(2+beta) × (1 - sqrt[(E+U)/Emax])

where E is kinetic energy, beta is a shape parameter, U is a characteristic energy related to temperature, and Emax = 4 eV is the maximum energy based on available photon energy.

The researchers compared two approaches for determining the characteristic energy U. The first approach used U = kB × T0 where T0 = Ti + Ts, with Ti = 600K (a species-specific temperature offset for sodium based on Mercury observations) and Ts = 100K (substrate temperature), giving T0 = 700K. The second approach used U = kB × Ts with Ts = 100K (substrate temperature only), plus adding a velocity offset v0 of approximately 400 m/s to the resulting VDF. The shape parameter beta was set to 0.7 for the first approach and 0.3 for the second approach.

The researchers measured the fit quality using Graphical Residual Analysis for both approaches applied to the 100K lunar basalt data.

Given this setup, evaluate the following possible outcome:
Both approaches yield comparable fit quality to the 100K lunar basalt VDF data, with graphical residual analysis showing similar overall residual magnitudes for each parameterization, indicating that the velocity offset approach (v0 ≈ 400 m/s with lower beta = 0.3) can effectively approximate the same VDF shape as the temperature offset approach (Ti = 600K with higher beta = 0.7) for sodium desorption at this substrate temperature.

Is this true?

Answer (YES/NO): NO